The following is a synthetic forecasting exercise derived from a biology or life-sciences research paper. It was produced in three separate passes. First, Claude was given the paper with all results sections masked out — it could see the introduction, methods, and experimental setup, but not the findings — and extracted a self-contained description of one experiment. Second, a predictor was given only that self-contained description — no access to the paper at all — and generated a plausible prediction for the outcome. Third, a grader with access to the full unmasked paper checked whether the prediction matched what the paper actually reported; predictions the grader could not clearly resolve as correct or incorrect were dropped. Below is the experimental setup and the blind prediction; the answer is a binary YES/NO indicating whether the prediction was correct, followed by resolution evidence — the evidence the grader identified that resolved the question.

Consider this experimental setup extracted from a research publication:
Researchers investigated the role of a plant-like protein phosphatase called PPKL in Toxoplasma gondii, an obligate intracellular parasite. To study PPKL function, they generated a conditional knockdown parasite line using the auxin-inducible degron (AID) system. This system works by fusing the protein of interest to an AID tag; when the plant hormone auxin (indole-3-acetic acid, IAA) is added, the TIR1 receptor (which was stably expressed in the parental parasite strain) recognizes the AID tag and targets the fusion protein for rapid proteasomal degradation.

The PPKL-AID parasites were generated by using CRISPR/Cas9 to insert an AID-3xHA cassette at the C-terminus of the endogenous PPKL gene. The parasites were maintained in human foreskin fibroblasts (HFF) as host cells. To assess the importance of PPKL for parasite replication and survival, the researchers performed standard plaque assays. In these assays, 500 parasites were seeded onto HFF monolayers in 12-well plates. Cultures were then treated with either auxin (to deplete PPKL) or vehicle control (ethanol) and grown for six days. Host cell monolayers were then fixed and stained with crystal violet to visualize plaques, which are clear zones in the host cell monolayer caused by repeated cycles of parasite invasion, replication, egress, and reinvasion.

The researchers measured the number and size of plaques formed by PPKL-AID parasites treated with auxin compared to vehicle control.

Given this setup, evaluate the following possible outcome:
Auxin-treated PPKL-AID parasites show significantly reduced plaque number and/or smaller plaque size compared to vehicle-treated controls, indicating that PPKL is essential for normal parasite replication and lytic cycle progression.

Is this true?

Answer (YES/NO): YES